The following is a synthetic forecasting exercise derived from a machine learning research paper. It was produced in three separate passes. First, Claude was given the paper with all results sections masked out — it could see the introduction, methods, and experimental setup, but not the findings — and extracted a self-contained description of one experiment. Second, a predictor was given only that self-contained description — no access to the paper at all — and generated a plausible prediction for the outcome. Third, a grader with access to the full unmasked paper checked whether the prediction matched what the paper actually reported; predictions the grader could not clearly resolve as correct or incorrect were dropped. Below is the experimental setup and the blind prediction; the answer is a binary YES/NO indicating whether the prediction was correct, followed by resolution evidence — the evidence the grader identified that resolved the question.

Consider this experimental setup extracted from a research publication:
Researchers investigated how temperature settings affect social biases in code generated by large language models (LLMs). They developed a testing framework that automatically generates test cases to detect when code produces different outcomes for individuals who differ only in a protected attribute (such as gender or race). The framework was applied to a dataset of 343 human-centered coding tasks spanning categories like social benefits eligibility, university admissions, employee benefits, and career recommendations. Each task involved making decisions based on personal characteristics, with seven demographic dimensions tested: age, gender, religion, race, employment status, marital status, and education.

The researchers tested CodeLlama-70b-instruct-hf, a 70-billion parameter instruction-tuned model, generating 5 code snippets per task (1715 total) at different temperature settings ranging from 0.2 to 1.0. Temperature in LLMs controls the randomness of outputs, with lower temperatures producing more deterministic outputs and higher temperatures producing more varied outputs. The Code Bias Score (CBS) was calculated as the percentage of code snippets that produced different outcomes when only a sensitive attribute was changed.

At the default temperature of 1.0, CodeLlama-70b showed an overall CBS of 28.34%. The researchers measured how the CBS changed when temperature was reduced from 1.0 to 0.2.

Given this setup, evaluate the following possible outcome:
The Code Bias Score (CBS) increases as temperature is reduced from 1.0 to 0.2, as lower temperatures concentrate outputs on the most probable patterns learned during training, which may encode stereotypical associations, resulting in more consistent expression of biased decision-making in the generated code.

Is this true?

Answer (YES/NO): YES